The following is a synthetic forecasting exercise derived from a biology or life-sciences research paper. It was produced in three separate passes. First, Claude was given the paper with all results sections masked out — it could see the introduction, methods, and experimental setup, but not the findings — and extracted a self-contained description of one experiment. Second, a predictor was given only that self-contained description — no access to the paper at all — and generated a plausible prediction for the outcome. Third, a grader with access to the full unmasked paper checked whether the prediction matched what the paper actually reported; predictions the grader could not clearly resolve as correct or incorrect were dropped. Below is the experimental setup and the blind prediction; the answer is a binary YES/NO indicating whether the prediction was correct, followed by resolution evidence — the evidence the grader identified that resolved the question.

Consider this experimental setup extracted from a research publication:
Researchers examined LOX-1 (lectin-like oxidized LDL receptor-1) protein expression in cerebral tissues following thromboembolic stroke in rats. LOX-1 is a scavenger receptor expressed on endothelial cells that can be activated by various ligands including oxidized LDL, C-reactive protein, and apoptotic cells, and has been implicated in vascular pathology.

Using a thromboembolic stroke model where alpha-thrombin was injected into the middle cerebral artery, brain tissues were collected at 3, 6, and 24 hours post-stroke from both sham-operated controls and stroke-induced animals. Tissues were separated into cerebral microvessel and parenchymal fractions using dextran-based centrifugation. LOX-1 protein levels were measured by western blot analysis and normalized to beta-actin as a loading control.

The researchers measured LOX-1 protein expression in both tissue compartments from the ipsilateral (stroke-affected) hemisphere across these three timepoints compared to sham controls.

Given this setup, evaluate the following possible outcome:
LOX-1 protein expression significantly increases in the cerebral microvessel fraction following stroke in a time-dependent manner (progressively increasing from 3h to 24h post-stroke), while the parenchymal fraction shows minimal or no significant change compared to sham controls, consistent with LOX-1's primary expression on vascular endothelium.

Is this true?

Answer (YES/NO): NO